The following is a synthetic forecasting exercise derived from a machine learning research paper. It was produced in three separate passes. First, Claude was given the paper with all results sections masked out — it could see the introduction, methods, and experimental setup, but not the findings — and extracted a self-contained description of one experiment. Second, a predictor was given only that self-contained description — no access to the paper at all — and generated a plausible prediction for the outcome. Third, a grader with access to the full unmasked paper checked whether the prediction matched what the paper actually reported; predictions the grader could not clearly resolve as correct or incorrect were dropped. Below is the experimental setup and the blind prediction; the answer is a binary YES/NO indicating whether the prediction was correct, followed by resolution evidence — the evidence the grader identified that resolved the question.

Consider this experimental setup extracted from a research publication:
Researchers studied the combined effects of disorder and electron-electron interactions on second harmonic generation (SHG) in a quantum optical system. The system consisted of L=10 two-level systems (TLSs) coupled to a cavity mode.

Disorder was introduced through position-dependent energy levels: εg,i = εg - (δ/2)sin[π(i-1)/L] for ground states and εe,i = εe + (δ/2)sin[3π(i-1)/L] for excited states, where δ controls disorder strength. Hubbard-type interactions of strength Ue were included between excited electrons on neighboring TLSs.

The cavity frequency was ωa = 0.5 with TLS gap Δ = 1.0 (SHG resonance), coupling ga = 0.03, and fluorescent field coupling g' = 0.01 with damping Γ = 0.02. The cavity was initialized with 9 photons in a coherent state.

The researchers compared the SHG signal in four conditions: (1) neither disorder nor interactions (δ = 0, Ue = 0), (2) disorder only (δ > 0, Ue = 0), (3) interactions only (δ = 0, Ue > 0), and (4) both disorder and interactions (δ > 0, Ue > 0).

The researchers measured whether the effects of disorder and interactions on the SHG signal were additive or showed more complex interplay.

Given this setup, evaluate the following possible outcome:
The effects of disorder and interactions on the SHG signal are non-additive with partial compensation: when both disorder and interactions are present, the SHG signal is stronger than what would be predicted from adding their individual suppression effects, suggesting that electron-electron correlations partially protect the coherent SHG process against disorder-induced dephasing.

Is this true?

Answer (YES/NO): NO